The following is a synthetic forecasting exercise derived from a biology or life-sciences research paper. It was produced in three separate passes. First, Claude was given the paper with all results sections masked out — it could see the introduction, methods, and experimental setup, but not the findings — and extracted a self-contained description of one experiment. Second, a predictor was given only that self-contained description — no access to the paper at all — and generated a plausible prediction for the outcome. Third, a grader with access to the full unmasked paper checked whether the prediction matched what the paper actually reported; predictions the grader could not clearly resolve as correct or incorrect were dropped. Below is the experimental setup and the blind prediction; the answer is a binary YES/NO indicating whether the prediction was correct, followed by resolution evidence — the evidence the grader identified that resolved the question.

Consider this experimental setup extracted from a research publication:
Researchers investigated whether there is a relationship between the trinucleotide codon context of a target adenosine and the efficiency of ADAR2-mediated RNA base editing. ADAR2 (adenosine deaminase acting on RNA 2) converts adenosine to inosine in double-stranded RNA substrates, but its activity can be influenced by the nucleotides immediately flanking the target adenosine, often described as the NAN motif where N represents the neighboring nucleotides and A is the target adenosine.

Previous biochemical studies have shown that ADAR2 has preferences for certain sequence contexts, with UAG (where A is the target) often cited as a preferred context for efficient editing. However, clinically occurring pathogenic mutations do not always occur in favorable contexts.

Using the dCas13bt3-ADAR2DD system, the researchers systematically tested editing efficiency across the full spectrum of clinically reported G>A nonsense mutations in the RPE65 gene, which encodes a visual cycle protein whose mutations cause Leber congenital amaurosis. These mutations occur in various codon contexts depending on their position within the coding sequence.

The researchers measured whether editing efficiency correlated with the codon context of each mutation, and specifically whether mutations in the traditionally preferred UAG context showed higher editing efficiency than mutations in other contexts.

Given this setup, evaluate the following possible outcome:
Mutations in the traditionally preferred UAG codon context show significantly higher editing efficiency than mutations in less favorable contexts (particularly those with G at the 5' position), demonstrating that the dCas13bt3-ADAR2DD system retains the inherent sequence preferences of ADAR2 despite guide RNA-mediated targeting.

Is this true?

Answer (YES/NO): NO